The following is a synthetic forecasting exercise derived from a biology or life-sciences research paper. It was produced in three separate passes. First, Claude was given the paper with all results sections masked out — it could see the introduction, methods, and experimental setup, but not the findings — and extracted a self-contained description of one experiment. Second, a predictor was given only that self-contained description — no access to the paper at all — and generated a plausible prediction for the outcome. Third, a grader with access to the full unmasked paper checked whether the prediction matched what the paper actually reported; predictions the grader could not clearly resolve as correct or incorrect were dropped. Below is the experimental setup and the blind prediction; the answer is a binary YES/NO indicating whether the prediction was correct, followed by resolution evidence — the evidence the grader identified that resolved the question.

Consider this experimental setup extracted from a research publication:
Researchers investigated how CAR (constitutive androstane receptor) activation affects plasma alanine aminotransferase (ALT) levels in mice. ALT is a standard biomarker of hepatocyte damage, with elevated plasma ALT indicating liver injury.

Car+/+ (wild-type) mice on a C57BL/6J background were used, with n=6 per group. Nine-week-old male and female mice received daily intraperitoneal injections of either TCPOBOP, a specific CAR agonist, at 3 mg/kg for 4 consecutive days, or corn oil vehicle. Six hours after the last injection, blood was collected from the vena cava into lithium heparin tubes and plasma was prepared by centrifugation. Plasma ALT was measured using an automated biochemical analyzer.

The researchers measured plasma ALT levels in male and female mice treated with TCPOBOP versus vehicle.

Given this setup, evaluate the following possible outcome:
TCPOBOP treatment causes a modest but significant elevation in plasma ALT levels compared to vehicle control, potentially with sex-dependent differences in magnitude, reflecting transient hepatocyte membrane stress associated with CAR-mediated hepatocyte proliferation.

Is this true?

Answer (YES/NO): YES